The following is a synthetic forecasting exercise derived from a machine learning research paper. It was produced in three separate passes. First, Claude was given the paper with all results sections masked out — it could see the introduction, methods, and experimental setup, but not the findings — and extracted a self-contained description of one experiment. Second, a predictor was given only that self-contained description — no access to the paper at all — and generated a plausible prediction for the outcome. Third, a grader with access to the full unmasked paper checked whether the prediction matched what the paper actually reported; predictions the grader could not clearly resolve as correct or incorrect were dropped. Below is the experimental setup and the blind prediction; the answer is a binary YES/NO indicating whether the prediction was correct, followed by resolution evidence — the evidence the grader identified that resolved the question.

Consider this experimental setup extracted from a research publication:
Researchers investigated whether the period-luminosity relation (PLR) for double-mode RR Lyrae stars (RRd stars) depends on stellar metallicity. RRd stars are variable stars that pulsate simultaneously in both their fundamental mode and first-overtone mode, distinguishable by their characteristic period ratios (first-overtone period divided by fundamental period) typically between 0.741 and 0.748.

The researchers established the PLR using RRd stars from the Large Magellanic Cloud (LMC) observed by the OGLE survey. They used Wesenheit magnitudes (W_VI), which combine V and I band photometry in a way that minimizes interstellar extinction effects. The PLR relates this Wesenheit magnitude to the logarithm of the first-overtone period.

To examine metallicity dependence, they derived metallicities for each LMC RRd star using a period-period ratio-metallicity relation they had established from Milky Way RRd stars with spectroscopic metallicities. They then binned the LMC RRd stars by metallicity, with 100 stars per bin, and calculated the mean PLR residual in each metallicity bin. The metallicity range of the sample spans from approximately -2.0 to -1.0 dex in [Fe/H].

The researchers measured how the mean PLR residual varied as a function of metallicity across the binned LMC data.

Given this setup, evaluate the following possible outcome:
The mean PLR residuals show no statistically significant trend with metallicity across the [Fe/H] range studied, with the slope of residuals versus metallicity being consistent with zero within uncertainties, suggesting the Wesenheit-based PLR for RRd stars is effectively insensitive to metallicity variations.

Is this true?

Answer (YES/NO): YES